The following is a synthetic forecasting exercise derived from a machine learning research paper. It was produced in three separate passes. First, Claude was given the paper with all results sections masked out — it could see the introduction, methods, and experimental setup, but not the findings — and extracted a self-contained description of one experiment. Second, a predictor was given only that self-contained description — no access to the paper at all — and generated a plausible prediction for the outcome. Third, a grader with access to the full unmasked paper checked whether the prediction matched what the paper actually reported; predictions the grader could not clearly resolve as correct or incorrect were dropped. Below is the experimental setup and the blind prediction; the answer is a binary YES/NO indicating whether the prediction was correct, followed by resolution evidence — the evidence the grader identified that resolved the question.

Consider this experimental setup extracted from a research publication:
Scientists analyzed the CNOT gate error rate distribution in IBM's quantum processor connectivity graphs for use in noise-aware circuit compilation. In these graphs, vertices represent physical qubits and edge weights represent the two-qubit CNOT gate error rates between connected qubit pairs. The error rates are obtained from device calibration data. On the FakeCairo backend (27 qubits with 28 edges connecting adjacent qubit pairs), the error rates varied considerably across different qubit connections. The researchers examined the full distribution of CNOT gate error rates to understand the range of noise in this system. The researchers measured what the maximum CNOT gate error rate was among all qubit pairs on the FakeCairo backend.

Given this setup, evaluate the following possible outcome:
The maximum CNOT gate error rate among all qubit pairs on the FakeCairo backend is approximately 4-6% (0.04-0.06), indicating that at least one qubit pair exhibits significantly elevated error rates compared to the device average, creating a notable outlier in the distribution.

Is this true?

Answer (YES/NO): YES